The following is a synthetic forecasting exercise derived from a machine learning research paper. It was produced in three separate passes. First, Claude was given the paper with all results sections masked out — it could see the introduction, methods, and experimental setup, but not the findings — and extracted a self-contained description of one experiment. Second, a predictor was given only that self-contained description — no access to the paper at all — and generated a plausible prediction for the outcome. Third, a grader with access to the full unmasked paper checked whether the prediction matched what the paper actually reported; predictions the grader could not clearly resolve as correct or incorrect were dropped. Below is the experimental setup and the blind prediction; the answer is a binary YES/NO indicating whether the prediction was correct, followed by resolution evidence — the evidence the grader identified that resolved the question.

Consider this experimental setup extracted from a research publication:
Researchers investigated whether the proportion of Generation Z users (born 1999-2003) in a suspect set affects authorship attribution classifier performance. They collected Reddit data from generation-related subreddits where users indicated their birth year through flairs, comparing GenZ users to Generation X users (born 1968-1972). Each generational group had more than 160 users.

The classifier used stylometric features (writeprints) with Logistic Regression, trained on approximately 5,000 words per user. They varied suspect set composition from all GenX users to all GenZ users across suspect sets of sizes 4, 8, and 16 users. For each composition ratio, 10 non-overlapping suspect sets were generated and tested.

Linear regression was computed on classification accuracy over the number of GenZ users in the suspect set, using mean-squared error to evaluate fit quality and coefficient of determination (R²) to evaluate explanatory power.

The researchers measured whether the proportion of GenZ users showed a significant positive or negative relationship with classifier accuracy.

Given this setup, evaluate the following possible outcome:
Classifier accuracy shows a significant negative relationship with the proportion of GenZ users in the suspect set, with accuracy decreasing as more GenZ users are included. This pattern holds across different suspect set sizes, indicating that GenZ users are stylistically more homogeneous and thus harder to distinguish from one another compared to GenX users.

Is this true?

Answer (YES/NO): NO